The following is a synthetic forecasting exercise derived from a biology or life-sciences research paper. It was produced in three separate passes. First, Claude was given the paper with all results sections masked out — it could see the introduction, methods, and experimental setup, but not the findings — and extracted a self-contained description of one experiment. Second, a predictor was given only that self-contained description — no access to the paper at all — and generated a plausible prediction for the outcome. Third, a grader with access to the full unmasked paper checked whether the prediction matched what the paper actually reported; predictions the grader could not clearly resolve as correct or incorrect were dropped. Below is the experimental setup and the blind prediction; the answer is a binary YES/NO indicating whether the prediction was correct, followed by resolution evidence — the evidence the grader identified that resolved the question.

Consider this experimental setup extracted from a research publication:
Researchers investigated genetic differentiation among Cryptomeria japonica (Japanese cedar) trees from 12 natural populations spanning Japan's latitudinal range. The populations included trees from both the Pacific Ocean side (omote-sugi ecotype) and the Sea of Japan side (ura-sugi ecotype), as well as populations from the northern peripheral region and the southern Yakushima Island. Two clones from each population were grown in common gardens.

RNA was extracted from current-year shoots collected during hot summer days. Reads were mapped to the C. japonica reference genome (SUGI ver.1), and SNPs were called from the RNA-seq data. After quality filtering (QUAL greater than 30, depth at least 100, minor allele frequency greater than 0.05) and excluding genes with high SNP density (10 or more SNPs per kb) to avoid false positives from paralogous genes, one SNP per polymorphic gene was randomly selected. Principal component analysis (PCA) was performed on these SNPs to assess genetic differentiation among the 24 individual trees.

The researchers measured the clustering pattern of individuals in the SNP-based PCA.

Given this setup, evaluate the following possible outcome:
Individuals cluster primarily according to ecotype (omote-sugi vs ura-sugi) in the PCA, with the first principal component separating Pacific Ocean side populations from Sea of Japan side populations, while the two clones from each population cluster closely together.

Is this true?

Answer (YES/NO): NO